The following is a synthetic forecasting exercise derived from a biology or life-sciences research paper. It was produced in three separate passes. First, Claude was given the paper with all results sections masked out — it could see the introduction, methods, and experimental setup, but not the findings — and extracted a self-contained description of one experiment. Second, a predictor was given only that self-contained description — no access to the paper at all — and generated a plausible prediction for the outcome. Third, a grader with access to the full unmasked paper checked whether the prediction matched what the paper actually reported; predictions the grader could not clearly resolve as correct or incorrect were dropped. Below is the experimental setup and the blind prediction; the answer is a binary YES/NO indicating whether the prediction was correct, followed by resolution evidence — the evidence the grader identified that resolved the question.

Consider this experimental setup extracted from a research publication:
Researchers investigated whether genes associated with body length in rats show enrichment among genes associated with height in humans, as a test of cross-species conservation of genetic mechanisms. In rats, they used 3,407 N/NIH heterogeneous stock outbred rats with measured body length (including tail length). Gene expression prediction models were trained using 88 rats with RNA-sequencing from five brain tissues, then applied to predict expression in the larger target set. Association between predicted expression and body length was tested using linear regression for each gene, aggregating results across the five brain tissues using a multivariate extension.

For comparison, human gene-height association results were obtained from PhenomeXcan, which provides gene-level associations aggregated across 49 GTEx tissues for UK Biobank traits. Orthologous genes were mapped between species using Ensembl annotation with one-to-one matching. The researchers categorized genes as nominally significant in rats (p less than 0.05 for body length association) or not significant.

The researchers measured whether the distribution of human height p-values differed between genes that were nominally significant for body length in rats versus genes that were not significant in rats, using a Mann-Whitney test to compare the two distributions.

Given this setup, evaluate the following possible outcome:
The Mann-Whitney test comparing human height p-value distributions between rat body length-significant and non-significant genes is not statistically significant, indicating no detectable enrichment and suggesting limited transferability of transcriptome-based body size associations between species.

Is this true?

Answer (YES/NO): NO